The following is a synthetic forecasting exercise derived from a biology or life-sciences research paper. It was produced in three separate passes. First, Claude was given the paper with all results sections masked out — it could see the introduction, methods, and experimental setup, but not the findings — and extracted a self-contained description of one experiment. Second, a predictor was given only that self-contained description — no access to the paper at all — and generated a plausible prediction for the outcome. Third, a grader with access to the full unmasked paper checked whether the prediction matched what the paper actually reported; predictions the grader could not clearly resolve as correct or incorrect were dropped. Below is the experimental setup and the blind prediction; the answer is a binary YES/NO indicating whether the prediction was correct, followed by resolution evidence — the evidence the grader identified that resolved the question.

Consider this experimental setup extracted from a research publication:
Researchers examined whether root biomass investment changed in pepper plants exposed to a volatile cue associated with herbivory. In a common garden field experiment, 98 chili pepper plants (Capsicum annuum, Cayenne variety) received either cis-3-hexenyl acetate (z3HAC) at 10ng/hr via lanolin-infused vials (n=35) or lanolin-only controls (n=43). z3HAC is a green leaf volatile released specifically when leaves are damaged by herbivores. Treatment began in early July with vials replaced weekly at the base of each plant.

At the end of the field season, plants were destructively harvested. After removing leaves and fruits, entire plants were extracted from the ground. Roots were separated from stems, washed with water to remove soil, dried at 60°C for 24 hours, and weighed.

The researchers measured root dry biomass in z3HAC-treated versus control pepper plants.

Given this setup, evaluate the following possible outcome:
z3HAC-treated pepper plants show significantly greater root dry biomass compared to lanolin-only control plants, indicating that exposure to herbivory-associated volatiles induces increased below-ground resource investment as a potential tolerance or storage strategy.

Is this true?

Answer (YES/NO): NO